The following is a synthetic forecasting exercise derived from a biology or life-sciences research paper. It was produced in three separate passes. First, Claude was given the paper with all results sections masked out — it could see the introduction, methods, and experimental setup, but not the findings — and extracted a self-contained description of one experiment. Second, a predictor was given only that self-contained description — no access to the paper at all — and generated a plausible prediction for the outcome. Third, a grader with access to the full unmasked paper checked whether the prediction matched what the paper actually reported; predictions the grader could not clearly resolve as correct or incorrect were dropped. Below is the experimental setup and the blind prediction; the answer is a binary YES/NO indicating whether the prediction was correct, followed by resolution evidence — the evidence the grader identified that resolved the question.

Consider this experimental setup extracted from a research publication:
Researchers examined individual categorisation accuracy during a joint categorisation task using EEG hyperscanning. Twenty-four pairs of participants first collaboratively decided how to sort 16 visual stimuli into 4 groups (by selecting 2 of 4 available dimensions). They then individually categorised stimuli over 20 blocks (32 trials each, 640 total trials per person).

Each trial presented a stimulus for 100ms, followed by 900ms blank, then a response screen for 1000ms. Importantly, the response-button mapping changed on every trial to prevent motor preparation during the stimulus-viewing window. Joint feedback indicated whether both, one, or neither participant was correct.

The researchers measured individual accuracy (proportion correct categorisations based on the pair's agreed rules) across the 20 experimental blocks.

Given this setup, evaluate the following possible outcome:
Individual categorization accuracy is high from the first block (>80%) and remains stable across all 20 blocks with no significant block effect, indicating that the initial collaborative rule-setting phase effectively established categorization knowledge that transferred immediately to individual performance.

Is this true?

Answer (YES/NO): NO